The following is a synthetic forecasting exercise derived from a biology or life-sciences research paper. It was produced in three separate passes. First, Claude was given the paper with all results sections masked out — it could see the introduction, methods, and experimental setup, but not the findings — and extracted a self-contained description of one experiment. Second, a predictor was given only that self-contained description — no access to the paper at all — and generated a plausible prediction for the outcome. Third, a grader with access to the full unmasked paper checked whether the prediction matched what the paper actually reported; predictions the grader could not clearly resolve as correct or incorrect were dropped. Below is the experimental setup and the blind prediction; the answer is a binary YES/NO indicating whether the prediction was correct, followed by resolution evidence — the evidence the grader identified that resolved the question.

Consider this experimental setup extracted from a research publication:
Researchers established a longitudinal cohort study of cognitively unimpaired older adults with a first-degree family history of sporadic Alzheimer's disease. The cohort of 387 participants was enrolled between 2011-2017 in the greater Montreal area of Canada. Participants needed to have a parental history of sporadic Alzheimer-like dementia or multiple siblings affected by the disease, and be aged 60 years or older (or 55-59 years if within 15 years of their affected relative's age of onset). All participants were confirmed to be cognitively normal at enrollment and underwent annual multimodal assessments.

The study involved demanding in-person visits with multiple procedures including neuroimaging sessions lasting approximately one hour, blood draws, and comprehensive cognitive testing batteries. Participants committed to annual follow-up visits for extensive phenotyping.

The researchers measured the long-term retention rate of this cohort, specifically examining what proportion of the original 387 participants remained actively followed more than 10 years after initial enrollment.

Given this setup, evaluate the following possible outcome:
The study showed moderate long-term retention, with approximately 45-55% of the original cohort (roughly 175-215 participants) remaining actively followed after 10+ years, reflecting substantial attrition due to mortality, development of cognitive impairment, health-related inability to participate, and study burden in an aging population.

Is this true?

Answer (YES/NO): NO